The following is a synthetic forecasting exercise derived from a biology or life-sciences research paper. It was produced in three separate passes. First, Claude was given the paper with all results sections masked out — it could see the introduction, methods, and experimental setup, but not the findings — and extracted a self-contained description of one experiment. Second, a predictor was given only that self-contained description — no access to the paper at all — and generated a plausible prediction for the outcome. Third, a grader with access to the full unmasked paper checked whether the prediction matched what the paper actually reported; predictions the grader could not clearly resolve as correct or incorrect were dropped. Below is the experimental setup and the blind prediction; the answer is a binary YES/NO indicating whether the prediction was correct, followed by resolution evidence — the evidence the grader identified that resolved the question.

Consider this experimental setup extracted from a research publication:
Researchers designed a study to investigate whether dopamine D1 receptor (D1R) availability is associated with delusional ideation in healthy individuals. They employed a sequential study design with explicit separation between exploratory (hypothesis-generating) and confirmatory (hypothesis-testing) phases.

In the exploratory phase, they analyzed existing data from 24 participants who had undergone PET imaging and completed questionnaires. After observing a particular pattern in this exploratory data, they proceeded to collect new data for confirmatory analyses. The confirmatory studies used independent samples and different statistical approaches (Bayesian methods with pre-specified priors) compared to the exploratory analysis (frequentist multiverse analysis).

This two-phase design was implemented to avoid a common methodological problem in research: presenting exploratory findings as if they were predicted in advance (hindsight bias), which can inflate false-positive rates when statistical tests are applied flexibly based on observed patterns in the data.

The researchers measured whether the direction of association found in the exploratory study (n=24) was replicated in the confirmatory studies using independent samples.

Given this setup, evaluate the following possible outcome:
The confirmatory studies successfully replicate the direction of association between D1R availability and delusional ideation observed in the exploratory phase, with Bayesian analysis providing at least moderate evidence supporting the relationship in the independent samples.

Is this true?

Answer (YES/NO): NO